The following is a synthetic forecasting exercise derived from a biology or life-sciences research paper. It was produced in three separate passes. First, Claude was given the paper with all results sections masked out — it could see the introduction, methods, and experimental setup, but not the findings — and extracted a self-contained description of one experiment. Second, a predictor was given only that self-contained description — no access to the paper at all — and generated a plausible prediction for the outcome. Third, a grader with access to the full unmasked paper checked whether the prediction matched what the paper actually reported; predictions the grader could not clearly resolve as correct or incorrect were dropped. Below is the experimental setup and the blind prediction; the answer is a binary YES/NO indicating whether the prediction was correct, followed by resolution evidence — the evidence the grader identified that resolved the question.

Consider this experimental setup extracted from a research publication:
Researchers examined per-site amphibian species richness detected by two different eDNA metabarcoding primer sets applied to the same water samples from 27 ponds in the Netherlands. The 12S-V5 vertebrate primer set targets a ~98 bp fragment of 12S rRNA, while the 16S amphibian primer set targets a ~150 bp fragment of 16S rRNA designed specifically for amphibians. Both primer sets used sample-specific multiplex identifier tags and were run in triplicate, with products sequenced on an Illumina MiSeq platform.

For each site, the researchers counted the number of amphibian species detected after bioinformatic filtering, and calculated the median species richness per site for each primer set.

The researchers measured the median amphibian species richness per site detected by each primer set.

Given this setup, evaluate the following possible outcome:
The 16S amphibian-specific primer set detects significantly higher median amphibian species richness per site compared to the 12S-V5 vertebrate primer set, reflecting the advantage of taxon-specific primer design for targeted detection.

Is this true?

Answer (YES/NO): NO